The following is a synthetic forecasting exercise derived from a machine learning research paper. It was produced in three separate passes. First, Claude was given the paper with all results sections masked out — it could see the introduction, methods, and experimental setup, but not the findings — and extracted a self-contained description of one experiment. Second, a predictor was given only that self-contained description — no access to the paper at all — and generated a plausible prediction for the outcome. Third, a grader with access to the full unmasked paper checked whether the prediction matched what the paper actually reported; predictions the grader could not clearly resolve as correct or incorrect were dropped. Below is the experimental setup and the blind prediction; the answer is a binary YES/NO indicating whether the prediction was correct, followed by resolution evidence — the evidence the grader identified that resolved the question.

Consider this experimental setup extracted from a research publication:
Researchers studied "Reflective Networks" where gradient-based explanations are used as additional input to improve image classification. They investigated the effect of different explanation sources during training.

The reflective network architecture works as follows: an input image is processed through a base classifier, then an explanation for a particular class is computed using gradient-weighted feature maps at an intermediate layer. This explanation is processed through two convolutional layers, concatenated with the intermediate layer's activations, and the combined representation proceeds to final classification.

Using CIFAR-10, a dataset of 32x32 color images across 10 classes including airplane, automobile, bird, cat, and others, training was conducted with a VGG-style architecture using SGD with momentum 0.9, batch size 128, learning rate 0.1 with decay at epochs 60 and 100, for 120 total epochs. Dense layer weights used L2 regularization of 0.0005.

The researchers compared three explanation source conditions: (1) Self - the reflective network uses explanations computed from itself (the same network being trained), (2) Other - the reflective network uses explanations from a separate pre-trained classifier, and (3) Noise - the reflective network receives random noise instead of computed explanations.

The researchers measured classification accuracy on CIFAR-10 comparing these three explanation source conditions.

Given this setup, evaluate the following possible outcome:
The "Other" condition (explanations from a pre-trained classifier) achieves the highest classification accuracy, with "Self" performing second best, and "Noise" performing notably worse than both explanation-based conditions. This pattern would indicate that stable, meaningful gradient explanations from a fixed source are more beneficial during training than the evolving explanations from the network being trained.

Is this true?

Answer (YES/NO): NO